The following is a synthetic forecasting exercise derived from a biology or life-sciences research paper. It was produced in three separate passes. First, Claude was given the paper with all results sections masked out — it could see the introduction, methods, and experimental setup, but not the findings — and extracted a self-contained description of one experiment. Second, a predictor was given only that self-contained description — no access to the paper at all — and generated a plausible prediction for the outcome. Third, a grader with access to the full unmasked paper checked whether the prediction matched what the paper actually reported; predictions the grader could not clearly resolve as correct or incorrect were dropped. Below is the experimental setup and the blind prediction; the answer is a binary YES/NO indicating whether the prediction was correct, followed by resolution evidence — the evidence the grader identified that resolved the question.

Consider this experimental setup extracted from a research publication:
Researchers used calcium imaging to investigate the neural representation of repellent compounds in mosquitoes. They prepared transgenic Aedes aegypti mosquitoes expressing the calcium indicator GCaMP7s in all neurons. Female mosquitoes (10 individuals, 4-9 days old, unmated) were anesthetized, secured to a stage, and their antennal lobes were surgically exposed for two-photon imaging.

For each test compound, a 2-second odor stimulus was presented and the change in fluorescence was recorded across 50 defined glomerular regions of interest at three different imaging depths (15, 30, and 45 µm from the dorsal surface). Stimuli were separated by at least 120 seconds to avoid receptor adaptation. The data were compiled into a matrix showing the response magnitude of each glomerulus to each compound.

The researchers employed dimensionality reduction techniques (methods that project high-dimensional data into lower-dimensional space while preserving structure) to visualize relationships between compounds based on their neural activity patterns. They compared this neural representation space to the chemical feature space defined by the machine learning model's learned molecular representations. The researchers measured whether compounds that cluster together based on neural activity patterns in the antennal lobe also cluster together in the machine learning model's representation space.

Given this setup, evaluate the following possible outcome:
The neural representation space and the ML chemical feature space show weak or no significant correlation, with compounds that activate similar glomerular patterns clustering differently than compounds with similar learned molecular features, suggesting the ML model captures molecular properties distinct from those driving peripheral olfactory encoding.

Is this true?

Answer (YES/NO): YES